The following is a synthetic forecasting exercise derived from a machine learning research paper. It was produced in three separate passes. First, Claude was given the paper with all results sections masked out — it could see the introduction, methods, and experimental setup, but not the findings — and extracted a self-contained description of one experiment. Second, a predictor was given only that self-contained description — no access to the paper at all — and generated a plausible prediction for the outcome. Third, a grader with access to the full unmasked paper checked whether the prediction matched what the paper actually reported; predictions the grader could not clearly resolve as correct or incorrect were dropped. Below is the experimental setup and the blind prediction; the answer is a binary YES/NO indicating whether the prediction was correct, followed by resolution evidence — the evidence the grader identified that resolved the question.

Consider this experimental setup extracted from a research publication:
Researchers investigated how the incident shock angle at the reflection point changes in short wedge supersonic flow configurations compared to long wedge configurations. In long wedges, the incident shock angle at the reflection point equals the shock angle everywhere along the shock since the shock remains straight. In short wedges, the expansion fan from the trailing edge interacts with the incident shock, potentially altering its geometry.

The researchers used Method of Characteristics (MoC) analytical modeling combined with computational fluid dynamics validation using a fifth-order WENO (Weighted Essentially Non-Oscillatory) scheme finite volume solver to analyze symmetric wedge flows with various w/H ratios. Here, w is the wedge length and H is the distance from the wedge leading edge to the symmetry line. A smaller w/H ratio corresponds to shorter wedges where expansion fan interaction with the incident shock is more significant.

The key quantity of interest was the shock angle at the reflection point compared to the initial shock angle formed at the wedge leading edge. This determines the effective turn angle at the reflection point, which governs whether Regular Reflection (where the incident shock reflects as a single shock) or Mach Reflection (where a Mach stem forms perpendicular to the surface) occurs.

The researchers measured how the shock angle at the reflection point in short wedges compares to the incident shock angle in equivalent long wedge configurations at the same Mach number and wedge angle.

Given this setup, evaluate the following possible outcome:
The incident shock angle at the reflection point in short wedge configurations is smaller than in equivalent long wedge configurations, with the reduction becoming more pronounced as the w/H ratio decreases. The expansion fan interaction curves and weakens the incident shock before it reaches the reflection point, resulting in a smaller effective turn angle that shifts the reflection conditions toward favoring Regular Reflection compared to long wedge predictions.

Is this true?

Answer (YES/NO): YES